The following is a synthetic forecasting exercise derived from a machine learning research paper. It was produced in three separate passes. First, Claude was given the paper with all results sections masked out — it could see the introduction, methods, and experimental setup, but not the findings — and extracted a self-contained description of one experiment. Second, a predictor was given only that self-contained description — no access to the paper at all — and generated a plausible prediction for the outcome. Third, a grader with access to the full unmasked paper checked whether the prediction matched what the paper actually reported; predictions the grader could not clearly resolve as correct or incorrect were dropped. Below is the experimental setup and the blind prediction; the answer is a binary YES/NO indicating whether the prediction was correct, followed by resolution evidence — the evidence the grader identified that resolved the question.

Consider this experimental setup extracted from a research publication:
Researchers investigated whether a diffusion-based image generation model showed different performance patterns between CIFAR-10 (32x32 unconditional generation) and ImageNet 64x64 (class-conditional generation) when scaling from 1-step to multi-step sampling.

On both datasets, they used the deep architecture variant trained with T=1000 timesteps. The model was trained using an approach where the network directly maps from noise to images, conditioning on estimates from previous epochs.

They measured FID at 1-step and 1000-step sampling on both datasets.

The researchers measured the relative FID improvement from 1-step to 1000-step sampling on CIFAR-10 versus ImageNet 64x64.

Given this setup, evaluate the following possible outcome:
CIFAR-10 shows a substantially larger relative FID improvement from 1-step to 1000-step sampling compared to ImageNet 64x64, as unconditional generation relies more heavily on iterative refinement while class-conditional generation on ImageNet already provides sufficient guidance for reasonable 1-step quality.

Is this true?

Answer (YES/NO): NO